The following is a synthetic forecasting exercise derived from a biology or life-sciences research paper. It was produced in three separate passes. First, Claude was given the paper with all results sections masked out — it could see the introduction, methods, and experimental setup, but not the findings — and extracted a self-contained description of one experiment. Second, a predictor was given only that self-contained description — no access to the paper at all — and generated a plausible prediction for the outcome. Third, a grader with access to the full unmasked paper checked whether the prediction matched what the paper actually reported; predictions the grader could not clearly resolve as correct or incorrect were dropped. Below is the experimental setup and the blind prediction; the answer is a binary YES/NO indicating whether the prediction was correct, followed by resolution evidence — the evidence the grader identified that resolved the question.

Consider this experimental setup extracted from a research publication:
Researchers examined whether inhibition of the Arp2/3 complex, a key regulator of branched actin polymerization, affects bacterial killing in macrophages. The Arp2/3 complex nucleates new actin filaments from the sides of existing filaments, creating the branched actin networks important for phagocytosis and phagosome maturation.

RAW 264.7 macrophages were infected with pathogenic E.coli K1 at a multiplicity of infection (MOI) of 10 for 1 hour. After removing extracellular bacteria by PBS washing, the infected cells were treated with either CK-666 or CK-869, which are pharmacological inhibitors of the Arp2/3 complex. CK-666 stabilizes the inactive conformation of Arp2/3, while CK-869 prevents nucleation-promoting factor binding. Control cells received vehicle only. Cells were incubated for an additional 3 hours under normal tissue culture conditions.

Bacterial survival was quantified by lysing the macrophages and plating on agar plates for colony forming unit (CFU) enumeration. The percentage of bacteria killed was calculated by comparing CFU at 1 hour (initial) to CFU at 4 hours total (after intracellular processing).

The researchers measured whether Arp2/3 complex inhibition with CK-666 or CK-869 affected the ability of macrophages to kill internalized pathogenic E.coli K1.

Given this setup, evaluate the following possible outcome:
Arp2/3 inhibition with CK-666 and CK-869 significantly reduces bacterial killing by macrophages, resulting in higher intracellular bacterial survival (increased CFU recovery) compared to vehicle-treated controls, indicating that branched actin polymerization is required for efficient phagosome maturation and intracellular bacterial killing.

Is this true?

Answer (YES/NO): YES